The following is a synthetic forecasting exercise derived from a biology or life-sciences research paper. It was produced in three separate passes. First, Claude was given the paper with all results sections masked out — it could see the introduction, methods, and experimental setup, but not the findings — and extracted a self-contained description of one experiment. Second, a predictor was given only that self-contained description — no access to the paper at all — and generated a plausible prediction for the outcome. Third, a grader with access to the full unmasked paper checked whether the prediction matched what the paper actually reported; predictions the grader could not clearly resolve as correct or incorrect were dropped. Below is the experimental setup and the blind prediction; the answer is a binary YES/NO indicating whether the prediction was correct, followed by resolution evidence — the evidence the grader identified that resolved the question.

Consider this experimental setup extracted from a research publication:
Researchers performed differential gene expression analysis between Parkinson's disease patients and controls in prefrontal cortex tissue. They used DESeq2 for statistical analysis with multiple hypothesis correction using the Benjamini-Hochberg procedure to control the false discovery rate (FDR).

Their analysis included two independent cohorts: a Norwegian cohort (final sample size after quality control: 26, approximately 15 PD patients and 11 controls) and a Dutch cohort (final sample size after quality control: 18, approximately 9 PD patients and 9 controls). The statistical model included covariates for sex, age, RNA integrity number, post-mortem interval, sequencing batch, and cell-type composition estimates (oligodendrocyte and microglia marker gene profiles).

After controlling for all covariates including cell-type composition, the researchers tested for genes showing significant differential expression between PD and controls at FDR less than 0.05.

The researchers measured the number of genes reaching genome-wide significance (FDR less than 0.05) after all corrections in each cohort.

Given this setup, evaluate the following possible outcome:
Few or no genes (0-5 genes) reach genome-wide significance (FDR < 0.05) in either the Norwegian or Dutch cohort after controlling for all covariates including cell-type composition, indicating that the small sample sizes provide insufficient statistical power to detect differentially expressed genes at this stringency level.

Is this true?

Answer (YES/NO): NO